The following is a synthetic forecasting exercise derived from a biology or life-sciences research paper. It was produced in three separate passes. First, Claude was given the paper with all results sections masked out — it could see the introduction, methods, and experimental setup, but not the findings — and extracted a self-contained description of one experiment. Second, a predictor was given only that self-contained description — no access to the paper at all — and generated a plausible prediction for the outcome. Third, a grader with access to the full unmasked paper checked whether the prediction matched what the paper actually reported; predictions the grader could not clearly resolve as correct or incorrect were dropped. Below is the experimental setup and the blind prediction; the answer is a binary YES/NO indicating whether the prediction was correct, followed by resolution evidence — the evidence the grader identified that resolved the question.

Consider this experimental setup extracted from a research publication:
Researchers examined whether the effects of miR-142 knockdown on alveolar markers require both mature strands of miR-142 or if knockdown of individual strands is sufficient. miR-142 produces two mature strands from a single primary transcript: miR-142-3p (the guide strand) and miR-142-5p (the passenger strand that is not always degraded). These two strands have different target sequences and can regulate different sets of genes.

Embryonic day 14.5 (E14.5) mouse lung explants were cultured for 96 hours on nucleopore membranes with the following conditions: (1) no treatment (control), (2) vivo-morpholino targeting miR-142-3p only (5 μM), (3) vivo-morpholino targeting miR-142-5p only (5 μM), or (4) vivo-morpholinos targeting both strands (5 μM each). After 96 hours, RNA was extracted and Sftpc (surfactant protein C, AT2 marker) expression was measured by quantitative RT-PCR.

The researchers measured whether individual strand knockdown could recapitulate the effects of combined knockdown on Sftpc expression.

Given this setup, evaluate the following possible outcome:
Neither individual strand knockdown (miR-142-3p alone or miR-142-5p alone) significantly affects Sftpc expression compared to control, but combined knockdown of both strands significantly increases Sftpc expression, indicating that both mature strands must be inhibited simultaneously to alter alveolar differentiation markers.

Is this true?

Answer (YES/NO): NO